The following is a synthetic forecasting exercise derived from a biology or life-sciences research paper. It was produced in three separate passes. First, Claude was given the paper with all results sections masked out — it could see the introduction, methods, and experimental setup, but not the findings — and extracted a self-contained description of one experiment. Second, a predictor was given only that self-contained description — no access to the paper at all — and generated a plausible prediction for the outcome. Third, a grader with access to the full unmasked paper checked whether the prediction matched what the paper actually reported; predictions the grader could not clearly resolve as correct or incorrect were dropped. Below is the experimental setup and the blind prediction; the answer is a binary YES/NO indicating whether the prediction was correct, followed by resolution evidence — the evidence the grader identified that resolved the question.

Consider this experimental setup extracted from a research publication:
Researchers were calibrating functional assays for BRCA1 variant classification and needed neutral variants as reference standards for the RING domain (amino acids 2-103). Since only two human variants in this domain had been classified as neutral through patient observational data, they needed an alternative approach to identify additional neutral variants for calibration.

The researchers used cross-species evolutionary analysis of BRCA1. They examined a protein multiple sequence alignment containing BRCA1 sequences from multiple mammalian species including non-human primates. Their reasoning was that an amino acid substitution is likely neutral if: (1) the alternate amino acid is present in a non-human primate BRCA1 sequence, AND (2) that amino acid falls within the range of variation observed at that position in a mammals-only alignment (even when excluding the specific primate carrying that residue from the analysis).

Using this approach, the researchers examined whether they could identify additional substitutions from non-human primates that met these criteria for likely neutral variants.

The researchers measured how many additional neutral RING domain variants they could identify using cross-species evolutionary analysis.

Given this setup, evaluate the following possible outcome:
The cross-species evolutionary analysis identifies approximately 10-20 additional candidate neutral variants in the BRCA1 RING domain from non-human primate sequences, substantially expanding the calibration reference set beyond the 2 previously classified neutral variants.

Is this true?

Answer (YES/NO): NO